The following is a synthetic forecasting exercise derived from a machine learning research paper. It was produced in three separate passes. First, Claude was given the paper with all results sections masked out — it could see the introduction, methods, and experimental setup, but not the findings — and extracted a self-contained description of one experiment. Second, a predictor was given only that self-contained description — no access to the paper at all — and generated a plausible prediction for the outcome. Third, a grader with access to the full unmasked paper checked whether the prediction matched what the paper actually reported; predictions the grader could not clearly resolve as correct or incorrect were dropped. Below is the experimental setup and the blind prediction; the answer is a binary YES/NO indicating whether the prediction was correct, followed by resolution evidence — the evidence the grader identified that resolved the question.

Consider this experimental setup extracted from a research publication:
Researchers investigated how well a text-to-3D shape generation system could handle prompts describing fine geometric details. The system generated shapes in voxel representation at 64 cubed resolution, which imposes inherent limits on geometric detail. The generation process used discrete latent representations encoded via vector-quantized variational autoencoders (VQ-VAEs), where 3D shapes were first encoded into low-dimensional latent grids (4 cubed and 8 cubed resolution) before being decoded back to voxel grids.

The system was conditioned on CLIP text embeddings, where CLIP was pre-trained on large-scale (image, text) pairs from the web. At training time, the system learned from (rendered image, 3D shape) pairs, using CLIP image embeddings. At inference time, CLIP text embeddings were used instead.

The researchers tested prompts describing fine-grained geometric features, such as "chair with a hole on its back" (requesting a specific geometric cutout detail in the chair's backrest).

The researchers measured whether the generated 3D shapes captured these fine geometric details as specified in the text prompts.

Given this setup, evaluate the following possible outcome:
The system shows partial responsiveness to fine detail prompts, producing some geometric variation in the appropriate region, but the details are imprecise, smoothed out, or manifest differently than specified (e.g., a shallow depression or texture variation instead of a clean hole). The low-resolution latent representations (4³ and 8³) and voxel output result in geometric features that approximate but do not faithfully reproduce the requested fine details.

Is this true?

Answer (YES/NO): NO